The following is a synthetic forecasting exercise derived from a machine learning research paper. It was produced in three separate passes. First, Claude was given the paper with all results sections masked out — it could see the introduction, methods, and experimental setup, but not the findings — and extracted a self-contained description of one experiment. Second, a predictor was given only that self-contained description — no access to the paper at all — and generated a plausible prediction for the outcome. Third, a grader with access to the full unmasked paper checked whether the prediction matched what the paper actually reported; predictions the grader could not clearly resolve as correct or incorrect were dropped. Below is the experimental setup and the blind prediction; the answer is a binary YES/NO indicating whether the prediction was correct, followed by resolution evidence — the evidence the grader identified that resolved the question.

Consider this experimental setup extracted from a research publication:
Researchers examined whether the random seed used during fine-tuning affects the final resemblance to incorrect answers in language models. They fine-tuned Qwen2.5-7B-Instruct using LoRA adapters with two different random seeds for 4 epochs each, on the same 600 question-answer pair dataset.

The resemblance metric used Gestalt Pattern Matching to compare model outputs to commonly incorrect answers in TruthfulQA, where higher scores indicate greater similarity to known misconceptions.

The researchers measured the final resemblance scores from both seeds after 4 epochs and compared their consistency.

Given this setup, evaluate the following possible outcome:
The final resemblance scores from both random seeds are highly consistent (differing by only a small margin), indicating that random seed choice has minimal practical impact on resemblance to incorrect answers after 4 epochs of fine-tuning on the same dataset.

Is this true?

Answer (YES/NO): YES